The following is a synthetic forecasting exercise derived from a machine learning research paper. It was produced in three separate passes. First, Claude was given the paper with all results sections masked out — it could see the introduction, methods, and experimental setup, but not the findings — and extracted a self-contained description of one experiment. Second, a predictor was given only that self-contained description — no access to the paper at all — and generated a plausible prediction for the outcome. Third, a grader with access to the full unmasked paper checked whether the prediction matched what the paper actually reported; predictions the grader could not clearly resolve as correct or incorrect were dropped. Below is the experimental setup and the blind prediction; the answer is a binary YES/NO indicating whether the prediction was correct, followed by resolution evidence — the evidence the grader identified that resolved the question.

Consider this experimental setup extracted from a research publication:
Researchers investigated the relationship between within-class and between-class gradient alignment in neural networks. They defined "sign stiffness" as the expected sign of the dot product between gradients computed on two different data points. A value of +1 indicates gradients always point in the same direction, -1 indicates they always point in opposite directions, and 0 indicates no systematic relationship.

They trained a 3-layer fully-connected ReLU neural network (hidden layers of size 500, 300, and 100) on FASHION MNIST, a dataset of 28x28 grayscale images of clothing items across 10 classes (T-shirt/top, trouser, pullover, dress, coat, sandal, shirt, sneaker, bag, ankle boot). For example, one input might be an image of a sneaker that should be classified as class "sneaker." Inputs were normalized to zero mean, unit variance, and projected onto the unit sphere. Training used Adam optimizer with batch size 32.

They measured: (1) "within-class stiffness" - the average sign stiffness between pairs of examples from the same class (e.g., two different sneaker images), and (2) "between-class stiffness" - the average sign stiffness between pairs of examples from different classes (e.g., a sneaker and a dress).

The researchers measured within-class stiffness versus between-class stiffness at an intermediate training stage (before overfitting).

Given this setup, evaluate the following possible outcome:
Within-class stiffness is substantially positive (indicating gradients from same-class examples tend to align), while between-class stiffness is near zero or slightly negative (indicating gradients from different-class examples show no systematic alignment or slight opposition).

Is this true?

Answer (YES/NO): NO